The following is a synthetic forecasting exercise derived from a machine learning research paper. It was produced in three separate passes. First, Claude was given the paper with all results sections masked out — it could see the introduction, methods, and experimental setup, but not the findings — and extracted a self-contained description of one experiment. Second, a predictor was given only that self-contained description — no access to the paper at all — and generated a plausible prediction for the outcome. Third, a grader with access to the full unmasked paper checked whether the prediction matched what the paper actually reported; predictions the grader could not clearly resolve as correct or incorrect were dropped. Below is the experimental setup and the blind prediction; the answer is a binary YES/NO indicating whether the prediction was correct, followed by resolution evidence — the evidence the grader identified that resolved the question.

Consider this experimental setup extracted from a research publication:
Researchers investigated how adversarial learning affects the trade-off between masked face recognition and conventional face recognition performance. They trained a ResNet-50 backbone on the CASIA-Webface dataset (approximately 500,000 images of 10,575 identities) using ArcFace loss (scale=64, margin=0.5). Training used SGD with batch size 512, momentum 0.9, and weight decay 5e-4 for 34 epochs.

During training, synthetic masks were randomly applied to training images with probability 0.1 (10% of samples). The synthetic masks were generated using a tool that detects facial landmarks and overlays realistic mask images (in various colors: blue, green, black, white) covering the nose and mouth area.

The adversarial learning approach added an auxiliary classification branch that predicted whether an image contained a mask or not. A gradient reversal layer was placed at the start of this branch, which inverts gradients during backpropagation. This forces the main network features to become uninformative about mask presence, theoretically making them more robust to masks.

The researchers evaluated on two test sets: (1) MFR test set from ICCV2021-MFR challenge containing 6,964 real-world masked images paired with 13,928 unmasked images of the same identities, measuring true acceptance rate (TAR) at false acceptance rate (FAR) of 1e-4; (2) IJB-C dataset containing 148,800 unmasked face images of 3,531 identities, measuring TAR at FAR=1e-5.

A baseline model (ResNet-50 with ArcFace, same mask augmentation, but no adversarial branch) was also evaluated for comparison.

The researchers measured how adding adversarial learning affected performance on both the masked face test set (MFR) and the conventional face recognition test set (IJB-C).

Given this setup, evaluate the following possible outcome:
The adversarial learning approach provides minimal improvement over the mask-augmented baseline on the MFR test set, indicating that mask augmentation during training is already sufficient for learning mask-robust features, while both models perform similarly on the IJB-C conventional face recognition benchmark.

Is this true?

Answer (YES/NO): NO